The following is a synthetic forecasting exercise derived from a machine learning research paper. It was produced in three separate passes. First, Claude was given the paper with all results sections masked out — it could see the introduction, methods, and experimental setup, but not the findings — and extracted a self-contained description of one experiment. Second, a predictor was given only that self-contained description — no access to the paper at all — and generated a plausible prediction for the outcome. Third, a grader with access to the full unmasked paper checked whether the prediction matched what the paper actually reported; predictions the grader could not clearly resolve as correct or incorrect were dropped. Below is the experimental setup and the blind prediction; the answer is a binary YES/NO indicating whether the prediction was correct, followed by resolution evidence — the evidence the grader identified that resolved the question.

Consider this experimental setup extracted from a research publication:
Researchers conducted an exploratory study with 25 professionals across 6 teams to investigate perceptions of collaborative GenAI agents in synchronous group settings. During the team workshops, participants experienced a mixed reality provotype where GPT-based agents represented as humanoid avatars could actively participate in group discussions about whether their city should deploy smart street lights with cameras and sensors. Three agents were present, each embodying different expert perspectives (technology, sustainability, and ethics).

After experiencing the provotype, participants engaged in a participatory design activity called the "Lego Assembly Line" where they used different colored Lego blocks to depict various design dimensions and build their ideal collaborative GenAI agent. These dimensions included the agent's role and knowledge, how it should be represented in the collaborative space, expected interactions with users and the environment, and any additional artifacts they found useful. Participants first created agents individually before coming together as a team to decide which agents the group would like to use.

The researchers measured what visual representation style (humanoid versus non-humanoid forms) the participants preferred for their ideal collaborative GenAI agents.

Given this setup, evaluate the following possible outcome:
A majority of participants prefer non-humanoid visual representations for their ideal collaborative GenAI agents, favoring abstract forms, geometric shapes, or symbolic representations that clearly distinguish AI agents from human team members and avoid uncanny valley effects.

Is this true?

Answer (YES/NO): NO